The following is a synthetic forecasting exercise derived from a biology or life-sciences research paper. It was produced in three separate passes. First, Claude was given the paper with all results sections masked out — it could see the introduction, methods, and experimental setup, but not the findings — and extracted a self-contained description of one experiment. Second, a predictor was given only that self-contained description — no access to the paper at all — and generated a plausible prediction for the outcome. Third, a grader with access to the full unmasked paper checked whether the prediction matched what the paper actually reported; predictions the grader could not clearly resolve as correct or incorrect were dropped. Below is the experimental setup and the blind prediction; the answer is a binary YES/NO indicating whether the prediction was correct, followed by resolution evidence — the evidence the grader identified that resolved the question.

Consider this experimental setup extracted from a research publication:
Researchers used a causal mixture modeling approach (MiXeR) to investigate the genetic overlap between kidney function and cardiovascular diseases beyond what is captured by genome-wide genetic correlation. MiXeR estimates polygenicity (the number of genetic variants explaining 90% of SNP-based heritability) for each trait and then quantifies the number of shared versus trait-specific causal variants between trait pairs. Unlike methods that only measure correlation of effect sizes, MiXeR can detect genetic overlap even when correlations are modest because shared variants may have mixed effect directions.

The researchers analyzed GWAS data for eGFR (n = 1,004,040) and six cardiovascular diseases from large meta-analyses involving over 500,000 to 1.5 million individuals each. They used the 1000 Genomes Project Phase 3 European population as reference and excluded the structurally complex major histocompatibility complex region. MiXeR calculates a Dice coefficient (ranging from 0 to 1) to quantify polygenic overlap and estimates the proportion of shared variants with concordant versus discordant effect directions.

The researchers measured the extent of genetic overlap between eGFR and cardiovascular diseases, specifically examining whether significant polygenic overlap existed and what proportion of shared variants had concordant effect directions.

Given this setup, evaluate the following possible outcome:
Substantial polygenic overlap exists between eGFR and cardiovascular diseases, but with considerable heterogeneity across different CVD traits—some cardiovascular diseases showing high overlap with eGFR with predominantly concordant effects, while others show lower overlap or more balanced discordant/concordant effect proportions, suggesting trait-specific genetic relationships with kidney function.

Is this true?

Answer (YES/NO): NO